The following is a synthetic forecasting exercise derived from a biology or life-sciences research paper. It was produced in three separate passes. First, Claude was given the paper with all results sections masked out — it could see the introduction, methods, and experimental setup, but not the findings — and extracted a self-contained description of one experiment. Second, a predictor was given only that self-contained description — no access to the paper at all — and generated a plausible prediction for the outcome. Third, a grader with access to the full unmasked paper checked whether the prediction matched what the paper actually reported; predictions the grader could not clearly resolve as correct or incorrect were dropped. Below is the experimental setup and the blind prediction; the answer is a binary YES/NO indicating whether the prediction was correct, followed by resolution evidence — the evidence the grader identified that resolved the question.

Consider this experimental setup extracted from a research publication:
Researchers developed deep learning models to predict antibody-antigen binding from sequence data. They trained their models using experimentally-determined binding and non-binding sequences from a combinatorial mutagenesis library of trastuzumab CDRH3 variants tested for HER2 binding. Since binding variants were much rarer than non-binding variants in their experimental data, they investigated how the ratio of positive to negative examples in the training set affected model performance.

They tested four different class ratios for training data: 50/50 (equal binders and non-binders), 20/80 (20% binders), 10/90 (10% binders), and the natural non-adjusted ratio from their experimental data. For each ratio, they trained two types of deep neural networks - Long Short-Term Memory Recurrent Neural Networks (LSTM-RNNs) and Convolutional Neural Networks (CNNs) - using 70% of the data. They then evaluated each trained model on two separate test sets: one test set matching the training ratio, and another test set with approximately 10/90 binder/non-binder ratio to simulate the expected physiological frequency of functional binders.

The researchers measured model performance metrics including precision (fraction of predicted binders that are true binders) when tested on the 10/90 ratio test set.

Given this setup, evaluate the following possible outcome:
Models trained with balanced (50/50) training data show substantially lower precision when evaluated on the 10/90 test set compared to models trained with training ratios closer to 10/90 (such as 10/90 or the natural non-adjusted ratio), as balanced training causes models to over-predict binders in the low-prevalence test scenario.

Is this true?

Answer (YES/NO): NO